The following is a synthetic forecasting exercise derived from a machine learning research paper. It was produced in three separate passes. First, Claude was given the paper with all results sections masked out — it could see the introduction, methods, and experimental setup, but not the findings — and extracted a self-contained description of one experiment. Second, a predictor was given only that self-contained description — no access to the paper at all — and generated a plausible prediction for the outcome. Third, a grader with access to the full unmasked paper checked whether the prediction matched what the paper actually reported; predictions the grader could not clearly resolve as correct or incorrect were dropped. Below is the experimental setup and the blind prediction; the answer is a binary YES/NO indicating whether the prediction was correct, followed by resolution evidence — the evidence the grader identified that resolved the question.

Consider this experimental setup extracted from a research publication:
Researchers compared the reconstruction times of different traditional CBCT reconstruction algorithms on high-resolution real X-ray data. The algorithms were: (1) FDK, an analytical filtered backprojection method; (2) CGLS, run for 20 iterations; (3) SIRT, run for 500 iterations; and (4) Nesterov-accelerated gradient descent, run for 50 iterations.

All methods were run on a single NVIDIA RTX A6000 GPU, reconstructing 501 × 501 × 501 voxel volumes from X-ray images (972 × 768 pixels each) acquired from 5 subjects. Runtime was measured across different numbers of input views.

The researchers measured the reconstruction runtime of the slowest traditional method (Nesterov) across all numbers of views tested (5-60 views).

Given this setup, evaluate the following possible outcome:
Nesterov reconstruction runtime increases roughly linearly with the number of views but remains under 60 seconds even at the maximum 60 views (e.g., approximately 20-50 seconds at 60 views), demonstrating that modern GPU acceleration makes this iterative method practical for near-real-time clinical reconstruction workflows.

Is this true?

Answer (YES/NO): NO